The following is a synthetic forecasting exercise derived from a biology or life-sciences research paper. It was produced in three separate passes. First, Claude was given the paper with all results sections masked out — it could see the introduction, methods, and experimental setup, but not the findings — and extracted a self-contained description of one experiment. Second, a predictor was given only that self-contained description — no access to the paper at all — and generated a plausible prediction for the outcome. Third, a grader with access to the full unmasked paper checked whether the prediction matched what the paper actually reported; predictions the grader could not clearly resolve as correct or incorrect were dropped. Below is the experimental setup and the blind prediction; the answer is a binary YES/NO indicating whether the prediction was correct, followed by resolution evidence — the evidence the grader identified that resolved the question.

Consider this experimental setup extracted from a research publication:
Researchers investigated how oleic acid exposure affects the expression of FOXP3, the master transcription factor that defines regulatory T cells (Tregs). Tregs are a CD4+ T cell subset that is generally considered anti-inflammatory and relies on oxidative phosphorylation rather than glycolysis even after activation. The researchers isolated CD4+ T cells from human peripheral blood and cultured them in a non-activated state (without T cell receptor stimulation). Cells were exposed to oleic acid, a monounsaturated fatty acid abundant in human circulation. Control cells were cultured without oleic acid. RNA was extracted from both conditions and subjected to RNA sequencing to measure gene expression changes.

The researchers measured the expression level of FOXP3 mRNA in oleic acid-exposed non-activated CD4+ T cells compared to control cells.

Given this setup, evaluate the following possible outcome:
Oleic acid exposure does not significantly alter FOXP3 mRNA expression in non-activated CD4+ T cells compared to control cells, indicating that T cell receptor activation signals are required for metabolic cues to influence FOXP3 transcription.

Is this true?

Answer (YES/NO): NO